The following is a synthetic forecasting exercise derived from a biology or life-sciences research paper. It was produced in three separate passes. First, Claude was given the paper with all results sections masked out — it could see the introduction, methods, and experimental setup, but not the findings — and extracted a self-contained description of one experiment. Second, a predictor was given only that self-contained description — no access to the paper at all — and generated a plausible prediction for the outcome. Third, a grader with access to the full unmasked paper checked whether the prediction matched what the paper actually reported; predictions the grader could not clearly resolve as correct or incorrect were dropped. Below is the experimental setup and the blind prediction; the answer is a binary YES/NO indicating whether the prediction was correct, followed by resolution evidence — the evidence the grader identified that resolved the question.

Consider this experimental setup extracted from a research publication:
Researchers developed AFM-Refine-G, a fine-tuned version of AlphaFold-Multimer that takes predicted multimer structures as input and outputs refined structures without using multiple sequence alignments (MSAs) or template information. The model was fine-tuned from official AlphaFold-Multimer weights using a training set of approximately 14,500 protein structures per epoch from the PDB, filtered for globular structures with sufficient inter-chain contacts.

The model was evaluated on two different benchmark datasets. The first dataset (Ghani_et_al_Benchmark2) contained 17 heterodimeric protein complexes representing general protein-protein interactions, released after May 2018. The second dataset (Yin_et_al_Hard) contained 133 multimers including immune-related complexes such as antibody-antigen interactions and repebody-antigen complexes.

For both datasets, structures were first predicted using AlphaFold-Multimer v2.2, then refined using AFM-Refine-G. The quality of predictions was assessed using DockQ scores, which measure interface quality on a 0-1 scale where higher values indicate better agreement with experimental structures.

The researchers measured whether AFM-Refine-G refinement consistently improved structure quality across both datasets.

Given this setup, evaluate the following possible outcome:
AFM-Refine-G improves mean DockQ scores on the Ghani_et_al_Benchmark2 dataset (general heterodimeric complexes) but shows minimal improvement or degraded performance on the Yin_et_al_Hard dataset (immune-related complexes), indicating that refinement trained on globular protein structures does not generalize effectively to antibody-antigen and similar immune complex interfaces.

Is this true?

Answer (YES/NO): NO